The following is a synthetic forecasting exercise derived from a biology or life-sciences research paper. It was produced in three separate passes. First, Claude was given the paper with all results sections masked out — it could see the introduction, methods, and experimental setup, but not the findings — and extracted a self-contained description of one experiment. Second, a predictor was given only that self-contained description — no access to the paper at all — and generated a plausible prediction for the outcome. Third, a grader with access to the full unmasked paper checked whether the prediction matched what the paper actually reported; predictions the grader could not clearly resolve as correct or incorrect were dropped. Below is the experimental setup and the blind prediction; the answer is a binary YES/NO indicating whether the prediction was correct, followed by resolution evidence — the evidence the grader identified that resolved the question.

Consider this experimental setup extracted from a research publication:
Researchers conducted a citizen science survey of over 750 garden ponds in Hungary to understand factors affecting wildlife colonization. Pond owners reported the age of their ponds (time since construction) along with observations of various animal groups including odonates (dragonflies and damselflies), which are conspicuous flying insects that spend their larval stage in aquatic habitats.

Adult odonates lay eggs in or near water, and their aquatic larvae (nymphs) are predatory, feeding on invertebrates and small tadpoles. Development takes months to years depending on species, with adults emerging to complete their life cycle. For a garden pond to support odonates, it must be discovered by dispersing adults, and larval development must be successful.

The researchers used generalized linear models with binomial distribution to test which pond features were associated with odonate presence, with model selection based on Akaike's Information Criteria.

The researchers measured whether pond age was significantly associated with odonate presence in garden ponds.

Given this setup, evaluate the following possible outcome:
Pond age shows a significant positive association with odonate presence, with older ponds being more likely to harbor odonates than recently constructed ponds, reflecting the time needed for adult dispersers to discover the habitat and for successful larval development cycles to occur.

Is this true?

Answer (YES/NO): YES